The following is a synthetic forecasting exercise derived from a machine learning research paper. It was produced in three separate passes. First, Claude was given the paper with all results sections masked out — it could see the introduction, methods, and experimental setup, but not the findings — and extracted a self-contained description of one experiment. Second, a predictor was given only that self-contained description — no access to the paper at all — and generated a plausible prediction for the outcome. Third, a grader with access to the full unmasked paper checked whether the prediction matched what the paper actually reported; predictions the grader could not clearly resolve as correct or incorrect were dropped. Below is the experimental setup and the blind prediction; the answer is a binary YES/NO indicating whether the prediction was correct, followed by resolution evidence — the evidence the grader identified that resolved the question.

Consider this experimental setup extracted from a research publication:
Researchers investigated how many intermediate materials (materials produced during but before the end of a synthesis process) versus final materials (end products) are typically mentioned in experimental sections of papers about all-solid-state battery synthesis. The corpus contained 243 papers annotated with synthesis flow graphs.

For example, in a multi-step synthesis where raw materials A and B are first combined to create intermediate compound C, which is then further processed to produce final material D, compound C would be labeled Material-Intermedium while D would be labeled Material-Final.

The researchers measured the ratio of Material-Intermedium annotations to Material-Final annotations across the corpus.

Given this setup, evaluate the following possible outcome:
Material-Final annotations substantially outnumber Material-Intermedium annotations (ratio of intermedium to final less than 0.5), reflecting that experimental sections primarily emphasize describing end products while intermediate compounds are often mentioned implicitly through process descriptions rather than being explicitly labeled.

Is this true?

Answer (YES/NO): YES